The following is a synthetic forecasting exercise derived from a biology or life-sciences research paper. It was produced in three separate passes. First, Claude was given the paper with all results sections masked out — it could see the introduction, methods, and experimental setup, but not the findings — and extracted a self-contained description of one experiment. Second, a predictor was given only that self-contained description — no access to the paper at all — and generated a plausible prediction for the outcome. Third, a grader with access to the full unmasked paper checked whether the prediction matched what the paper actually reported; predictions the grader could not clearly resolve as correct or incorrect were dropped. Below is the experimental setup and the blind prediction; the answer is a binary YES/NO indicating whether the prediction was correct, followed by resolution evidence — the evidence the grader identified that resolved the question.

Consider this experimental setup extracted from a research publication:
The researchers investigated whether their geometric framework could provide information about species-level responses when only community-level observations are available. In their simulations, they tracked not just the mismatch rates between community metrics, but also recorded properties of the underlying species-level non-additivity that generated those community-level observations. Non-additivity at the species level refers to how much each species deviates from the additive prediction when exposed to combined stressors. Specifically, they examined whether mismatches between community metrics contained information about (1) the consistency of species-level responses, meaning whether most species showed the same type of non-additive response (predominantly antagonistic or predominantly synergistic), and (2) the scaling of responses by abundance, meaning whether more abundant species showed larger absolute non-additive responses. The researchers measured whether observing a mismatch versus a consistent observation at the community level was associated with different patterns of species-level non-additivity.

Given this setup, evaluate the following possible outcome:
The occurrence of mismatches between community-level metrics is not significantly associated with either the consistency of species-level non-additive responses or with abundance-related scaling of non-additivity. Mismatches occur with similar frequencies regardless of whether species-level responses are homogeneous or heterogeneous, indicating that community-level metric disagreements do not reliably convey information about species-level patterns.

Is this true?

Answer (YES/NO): NO